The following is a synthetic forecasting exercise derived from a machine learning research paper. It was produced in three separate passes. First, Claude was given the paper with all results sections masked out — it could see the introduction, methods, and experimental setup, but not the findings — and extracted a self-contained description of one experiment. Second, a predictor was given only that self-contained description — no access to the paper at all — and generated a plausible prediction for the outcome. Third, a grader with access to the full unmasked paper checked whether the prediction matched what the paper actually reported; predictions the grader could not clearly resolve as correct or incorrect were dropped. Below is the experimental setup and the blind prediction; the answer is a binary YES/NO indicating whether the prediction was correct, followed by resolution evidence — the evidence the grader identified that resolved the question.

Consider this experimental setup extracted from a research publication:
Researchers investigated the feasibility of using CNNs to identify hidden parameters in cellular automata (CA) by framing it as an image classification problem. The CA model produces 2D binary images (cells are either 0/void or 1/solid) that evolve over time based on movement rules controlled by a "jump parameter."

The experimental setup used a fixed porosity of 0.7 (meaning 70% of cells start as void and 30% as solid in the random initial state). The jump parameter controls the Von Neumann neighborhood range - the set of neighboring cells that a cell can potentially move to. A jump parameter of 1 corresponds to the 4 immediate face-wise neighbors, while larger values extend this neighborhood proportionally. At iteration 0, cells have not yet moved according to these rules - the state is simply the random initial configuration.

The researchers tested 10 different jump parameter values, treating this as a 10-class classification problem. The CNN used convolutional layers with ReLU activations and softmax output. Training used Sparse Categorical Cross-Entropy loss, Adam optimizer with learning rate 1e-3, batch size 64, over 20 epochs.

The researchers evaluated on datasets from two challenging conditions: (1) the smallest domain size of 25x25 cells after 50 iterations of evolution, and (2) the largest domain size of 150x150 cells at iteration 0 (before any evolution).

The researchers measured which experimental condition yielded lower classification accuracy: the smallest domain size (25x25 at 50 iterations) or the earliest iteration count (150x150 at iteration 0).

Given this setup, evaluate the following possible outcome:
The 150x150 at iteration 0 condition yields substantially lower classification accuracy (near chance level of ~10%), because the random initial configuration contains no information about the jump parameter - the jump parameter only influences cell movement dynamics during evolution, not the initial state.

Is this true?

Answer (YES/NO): YES